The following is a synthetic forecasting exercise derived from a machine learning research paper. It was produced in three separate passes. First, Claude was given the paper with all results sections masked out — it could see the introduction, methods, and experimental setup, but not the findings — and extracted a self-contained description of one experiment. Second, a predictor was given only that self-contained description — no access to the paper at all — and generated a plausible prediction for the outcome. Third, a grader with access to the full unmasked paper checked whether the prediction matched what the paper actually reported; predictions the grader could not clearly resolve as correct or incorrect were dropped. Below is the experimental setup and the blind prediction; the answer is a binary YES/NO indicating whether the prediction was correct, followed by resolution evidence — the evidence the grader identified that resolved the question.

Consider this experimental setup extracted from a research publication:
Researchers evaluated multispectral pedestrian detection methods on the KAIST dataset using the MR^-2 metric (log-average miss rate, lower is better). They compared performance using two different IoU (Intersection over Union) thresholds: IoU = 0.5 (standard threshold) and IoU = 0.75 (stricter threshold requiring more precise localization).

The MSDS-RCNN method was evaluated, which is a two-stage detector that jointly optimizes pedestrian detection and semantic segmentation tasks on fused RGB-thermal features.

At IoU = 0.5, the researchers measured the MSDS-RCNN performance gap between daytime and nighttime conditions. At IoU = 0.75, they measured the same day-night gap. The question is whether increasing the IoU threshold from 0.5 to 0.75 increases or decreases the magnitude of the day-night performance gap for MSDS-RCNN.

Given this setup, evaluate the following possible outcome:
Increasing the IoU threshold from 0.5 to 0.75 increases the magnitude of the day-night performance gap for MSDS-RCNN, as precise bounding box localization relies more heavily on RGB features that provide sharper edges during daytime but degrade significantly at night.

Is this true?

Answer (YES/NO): YES